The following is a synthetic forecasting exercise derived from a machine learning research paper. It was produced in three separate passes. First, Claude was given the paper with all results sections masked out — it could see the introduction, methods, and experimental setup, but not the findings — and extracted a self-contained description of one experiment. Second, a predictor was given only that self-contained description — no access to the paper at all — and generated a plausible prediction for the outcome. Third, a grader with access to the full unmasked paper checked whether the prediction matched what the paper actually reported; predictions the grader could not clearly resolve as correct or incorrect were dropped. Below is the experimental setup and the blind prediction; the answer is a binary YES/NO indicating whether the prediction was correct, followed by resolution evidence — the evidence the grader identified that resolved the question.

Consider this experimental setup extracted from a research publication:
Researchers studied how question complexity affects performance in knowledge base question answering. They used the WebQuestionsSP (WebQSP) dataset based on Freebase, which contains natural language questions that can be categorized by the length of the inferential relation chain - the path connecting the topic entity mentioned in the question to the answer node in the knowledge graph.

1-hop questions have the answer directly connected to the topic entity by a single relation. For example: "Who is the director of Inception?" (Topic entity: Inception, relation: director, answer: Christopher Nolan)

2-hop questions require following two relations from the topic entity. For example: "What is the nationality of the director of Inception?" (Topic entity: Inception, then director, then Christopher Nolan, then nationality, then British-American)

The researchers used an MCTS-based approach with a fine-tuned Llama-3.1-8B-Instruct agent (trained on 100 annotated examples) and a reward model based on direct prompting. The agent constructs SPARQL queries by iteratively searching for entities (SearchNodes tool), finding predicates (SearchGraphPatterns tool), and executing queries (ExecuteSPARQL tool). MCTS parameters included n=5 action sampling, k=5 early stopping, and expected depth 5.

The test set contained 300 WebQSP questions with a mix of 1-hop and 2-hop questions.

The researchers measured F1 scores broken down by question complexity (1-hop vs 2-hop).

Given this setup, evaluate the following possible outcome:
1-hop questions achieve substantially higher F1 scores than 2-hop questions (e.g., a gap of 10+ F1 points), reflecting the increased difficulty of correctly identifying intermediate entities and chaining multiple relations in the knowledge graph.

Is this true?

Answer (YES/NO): NO